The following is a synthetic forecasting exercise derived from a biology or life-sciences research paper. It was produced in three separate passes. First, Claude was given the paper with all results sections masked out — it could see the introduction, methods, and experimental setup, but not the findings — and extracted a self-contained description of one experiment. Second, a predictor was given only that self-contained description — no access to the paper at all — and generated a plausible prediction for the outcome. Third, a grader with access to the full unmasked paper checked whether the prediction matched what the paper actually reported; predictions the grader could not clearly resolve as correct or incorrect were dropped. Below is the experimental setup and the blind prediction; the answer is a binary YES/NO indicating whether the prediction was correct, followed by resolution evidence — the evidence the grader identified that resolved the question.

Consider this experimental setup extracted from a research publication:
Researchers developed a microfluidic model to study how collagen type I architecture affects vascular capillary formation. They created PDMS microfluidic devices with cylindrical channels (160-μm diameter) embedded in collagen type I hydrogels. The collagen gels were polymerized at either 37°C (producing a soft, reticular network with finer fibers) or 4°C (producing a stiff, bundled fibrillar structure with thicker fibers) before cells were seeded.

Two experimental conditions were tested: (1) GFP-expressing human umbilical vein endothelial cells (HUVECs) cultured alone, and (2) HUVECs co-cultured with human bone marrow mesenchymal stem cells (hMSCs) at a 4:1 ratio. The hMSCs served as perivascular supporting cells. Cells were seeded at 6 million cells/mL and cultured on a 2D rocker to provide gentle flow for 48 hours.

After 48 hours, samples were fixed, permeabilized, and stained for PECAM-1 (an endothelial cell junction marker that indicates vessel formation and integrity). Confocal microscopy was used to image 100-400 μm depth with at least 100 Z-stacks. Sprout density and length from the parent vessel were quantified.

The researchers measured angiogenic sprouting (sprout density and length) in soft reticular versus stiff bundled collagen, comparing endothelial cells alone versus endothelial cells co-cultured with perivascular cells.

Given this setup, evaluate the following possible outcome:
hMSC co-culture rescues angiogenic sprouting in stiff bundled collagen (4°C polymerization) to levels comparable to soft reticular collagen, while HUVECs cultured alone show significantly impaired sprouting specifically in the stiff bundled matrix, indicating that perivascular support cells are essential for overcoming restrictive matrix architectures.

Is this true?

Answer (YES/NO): NO